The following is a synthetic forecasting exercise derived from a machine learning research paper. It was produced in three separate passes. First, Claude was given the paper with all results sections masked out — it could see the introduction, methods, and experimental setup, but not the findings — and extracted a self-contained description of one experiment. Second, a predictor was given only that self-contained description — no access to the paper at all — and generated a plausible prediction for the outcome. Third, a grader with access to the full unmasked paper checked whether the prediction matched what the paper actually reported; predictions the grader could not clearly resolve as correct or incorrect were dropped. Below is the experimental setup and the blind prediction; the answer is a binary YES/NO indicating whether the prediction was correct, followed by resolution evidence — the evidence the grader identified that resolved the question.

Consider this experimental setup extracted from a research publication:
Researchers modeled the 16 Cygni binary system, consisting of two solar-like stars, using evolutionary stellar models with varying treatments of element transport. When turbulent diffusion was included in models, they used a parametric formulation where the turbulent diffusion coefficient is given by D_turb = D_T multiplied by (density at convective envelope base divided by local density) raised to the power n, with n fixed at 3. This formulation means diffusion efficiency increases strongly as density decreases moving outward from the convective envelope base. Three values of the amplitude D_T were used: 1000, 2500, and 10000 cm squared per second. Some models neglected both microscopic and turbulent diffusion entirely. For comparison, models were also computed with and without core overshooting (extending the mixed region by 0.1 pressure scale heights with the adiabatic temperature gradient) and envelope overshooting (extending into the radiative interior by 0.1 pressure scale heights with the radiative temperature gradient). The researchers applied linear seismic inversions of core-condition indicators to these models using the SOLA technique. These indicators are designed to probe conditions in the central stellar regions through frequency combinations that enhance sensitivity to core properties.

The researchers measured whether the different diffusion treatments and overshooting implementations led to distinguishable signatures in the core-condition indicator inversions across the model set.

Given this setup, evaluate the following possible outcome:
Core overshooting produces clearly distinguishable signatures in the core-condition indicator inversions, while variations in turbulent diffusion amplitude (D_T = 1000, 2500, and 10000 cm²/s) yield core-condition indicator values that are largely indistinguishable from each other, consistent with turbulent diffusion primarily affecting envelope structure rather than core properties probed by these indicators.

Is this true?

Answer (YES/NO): NO